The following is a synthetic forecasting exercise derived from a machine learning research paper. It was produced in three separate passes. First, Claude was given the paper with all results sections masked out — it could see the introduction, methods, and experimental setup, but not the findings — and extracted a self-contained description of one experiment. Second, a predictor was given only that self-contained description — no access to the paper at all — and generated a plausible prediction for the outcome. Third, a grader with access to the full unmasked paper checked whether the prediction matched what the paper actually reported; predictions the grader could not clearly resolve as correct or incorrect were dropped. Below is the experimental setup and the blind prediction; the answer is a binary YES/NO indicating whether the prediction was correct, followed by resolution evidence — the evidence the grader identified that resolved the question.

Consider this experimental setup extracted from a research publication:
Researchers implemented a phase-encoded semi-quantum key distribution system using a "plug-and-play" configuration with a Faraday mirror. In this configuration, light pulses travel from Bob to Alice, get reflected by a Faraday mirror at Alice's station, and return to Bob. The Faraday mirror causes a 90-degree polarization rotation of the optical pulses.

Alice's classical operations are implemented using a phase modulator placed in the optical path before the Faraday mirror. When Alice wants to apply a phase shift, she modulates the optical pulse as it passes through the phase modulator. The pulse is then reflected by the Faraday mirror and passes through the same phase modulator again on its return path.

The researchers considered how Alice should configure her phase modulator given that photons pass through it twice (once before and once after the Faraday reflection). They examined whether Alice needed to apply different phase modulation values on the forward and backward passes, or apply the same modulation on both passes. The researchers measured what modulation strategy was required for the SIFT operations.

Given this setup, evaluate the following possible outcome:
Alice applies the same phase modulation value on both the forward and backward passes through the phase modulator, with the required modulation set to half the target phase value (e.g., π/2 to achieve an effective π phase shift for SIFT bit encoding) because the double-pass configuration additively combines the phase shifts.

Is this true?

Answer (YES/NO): NO